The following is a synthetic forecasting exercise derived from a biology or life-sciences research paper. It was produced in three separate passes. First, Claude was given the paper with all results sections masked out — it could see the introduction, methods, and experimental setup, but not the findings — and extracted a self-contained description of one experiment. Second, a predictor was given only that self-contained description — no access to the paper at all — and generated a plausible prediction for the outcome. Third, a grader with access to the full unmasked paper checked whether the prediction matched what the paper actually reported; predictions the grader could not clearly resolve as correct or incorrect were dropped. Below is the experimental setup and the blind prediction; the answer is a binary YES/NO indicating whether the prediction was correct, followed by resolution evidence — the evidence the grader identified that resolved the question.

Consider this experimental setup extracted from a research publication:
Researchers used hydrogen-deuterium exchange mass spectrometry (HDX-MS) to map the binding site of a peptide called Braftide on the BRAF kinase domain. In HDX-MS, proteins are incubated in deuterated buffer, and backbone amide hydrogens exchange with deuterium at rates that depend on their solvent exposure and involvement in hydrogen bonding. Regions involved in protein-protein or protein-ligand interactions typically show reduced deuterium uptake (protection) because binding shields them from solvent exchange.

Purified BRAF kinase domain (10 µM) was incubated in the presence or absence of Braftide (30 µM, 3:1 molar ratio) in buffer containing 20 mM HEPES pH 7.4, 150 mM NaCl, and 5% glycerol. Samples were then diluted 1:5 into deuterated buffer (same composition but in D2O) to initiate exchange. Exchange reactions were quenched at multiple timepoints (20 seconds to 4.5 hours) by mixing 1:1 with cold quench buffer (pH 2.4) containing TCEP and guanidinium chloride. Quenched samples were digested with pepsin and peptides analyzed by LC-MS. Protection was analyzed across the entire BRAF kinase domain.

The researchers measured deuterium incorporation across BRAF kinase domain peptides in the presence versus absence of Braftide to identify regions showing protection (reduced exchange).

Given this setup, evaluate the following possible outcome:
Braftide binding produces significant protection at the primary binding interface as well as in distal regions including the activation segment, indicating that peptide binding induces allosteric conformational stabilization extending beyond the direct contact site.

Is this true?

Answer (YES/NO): NO